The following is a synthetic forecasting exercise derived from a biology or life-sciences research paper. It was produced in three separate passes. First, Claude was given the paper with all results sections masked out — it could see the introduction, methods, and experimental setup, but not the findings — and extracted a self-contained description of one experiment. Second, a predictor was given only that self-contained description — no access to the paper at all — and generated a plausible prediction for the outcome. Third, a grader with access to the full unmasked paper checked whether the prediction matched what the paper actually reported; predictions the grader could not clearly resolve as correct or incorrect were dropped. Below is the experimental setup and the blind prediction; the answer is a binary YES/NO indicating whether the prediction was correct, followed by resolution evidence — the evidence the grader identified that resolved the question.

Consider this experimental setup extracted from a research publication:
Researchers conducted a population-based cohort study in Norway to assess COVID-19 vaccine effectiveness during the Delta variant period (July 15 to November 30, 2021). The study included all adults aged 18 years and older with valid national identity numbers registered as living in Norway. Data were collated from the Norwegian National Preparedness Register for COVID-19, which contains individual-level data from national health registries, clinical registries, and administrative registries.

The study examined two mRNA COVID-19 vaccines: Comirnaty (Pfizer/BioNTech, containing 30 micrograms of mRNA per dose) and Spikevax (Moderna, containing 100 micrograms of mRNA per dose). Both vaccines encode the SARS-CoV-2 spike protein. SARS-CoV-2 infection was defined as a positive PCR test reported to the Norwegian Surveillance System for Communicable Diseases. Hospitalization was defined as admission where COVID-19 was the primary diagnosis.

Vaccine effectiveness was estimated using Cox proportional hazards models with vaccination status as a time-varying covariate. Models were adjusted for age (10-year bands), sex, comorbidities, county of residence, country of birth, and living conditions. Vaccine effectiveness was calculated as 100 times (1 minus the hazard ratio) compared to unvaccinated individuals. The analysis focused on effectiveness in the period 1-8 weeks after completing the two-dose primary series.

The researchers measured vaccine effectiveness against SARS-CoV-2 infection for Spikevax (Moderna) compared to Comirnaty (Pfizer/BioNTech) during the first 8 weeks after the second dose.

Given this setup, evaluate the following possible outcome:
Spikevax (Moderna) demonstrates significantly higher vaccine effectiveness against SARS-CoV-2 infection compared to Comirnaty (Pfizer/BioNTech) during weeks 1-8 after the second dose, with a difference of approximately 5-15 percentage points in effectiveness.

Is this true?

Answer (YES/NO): YES